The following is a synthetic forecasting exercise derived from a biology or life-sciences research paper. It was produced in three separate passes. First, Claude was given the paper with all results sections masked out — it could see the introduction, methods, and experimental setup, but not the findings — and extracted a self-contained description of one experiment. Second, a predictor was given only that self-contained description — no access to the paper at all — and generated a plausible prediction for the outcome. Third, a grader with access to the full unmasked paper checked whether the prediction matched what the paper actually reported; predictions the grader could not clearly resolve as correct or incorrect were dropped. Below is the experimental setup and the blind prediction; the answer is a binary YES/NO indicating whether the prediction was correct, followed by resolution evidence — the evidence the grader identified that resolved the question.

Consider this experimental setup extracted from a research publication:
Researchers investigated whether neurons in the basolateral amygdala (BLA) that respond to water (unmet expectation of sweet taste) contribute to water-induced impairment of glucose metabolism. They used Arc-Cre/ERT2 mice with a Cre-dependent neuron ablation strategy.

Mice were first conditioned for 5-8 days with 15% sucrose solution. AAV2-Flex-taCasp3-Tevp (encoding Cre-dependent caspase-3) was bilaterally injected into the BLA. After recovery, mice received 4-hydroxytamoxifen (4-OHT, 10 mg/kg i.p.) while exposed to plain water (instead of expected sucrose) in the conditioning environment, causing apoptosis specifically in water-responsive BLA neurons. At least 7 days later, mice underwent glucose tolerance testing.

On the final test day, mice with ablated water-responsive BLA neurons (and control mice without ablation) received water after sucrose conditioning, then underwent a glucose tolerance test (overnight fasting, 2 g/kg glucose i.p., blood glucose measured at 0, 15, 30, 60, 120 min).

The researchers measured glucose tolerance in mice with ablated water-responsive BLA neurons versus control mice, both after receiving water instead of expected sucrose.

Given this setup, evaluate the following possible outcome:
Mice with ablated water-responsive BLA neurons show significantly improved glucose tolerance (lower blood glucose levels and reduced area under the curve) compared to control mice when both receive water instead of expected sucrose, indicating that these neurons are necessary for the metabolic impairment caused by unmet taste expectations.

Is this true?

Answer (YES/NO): YES